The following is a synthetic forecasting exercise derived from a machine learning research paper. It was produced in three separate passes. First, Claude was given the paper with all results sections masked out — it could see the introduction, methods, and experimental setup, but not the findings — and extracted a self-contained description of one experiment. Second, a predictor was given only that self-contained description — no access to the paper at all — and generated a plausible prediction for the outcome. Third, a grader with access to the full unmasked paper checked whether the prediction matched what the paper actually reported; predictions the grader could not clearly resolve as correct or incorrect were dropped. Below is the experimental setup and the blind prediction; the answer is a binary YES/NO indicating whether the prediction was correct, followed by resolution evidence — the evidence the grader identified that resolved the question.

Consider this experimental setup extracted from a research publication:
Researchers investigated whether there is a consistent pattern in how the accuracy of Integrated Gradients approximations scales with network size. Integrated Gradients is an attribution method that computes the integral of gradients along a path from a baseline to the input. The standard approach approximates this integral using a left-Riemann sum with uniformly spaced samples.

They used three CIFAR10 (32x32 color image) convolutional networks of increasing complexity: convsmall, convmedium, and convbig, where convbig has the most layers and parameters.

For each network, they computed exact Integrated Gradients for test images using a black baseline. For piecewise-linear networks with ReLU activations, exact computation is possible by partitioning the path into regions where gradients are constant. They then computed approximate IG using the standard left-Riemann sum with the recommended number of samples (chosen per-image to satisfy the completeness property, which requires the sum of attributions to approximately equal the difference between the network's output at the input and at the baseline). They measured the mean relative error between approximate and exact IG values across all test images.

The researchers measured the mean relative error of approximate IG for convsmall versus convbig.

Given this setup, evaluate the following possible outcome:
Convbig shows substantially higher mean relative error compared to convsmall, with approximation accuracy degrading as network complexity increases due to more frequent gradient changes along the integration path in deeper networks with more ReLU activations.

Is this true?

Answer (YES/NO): YES